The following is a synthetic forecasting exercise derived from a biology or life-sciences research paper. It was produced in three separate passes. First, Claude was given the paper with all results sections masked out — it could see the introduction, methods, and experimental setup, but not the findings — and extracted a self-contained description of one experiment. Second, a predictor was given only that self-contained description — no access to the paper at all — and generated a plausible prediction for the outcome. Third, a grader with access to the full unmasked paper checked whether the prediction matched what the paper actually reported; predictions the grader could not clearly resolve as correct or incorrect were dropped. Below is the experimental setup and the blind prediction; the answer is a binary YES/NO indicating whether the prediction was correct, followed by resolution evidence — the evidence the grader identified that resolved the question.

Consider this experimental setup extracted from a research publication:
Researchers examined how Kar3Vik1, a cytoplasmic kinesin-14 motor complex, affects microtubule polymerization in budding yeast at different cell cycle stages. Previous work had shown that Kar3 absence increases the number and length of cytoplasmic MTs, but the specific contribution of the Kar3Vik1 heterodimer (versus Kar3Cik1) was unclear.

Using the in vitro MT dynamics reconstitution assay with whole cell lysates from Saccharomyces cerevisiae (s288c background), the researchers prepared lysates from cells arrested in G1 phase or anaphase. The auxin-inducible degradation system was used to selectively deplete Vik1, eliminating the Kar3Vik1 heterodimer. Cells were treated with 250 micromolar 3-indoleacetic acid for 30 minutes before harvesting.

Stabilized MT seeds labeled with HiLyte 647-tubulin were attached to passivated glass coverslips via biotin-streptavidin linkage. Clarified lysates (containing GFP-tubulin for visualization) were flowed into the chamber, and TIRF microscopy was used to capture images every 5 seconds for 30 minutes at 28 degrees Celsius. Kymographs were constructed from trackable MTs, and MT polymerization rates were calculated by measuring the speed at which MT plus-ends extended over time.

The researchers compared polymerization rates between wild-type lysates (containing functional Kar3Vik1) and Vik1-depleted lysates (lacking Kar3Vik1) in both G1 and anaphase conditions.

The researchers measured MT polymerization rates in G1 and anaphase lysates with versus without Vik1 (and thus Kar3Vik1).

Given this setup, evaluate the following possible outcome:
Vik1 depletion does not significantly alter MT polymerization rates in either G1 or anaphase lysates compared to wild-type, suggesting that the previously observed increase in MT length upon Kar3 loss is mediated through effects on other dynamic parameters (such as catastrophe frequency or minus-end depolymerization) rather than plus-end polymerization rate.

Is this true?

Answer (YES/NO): NO